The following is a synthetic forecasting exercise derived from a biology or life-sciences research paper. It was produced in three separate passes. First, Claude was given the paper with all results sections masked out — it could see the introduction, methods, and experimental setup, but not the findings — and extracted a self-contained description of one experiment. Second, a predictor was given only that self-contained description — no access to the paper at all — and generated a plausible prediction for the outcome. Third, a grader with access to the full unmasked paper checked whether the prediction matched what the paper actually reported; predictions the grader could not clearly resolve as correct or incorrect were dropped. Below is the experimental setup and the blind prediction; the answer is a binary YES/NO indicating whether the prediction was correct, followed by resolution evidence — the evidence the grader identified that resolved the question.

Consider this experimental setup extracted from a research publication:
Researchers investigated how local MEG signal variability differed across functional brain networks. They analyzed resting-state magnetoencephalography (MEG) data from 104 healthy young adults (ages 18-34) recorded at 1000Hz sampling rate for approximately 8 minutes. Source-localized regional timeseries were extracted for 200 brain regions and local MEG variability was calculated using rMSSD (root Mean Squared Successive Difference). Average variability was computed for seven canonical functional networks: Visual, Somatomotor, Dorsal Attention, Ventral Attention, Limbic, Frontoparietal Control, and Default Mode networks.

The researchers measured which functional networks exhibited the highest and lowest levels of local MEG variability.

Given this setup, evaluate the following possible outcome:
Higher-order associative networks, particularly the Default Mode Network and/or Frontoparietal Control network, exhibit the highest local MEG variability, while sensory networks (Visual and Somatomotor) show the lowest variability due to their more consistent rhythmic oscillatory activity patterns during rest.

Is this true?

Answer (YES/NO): NO